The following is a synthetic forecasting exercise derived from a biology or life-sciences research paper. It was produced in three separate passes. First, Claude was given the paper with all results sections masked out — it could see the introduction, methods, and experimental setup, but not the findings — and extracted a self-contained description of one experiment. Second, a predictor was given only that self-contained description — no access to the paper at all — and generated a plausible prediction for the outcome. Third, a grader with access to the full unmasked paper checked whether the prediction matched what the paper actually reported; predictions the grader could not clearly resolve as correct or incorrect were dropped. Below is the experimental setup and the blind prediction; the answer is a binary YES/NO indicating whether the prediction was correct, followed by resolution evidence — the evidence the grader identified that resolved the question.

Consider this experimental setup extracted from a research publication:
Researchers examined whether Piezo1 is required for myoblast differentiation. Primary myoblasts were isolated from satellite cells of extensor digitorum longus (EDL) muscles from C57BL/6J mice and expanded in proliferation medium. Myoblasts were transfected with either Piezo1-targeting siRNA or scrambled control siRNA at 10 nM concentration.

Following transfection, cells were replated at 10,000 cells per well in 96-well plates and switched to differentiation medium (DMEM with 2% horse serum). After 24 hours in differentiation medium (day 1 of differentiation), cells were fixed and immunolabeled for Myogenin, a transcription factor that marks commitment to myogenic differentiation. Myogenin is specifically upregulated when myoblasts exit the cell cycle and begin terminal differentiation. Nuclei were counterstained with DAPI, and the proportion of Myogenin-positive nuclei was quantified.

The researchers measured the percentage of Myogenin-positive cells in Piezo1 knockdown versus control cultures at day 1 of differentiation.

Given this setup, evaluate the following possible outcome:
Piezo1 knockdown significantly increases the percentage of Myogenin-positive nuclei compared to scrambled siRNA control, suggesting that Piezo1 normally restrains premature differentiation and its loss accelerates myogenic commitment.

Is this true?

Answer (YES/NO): NO